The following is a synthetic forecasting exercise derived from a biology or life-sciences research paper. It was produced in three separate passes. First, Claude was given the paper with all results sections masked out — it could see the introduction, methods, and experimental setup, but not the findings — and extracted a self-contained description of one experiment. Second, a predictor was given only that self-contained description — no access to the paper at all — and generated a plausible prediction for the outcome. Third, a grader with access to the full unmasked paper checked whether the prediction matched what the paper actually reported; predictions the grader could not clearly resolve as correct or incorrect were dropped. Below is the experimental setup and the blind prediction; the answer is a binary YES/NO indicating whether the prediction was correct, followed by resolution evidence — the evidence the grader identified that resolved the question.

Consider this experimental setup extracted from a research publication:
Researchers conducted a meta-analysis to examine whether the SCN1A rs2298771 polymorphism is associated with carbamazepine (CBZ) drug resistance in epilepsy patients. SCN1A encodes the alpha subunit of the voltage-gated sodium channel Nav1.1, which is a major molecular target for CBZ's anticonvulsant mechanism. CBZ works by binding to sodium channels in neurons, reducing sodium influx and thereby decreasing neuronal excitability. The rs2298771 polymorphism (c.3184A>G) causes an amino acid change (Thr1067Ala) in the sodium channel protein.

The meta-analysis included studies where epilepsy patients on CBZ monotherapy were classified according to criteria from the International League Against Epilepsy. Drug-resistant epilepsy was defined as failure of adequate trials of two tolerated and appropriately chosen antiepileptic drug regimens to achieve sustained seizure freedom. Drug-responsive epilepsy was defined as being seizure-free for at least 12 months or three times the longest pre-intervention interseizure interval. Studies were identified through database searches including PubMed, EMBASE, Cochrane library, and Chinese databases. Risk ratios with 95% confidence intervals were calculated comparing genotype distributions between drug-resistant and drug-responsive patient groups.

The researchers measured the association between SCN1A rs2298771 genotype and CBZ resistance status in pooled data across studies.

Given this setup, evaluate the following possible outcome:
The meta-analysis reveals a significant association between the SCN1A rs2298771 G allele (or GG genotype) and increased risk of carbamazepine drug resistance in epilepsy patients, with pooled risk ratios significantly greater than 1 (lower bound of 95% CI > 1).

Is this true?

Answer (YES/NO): NO